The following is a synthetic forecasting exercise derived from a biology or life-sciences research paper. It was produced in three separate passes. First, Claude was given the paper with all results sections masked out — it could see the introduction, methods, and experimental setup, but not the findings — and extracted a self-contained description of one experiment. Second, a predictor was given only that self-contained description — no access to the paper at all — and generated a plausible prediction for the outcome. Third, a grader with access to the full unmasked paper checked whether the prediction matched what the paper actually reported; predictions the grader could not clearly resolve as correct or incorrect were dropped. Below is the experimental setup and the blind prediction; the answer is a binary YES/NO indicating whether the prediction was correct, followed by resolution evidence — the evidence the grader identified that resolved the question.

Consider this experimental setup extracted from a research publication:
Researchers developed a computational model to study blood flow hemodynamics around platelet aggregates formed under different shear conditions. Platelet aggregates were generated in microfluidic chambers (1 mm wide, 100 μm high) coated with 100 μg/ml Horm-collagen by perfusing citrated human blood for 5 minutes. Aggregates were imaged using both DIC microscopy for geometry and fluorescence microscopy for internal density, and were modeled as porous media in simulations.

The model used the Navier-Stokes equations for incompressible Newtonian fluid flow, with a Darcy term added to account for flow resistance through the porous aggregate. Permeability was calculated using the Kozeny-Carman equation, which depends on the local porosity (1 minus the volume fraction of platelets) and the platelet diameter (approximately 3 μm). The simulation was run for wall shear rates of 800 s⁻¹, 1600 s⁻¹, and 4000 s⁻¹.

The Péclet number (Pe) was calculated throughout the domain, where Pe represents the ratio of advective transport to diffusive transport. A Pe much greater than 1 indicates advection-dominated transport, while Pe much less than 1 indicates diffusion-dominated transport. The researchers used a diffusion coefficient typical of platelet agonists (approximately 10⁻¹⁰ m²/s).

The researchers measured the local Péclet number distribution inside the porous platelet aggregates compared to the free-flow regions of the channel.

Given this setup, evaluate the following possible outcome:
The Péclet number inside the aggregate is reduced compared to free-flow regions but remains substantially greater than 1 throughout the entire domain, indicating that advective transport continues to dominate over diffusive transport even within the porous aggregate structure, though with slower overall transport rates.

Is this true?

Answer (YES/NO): NO